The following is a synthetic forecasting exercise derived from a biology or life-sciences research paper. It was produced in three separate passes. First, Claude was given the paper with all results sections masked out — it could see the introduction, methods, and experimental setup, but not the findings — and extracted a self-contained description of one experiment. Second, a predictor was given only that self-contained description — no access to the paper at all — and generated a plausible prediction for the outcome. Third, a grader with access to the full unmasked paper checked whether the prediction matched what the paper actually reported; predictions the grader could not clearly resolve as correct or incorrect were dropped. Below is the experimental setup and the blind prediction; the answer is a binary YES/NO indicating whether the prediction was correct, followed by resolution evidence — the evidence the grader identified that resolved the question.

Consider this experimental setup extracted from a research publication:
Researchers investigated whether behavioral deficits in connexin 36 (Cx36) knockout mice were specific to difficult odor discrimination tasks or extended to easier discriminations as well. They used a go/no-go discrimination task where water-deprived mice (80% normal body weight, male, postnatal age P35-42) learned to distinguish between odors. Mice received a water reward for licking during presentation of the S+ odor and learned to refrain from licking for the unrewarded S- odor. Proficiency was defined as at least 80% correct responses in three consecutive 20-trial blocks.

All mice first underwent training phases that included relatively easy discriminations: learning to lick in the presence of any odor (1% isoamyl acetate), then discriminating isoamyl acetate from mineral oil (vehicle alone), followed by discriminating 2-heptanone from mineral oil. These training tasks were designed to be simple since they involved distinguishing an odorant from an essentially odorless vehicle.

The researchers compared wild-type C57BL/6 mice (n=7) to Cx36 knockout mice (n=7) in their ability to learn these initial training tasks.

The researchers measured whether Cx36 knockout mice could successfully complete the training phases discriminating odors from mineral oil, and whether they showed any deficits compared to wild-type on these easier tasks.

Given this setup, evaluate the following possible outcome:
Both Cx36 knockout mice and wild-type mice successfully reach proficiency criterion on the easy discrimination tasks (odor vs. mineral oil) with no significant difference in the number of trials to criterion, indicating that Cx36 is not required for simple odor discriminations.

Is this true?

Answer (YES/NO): YES